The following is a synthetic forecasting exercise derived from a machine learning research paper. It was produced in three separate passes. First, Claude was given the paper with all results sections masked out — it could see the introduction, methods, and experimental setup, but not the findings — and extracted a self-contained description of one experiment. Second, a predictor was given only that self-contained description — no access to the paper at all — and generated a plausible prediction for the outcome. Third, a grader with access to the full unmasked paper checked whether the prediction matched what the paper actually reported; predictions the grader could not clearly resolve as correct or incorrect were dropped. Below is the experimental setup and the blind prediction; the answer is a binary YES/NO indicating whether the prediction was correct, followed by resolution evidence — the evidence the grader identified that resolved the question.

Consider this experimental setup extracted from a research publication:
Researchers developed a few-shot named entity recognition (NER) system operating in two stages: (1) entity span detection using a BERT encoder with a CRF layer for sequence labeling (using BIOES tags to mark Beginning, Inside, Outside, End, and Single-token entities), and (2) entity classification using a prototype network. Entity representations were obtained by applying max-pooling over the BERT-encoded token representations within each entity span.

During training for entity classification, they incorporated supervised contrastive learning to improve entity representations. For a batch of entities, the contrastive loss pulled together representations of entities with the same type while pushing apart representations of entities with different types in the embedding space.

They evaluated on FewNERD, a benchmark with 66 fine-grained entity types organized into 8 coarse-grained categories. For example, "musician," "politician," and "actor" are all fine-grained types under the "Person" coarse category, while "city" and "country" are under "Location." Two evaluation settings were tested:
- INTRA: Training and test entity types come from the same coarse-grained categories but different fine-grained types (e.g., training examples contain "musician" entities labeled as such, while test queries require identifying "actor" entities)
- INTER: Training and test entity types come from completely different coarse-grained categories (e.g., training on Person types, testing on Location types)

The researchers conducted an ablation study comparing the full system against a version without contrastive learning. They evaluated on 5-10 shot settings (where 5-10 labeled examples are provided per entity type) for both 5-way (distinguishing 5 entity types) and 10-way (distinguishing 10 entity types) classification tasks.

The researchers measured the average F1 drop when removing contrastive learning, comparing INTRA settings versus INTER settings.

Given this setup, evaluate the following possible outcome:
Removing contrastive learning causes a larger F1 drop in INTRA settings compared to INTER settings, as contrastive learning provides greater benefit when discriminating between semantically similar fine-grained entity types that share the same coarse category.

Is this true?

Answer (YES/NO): YES